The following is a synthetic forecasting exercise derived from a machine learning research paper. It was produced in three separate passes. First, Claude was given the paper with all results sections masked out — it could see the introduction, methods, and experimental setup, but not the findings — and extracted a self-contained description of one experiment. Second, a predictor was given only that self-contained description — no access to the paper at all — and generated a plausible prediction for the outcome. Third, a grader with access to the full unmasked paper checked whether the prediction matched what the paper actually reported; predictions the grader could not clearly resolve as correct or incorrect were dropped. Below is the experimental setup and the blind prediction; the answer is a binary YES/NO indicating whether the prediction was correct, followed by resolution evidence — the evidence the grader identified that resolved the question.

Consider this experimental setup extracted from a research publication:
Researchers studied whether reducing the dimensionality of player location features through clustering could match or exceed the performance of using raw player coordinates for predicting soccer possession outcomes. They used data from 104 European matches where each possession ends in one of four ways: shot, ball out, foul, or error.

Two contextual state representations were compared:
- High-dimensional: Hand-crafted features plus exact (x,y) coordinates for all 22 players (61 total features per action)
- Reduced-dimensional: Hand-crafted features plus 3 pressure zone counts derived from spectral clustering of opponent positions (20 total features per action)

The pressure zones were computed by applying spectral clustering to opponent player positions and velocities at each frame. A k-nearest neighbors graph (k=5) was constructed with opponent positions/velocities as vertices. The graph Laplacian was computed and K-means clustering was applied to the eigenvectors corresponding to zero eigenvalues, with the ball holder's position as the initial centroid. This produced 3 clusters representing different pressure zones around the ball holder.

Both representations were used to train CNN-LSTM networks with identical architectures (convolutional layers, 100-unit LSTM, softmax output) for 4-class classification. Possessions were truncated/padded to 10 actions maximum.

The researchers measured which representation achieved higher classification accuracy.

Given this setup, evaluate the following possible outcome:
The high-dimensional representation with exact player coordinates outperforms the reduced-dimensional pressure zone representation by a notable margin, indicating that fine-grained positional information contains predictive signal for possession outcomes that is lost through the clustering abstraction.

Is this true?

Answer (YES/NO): NO